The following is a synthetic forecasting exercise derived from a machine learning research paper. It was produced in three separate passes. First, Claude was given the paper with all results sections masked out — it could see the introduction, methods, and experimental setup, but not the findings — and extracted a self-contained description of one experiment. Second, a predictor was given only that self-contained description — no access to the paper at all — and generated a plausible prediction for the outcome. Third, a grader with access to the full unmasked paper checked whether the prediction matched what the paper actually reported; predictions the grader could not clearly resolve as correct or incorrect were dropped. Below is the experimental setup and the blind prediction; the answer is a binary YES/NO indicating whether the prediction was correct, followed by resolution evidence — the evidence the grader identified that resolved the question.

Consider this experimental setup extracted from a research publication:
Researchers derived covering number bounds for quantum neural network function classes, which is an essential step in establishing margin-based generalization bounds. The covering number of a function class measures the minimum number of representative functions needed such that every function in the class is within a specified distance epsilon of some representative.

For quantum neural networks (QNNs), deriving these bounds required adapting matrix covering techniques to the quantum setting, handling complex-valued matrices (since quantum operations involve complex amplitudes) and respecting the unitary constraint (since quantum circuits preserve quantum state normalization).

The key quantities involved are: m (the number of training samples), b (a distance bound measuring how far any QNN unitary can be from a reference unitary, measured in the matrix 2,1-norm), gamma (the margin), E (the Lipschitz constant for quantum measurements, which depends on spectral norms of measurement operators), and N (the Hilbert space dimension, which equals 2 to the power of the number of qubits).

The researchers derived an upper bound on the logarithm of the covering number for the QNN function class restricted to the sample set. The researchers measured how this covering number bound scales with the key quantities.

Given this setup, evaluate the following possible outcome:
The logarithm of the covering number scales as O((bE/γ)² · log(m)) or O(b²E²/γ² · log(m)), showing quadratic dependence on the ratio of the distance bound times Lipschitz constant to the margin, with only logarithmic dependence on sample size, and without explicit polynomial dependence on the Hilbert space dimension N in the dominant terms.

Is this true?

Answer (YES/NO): NO